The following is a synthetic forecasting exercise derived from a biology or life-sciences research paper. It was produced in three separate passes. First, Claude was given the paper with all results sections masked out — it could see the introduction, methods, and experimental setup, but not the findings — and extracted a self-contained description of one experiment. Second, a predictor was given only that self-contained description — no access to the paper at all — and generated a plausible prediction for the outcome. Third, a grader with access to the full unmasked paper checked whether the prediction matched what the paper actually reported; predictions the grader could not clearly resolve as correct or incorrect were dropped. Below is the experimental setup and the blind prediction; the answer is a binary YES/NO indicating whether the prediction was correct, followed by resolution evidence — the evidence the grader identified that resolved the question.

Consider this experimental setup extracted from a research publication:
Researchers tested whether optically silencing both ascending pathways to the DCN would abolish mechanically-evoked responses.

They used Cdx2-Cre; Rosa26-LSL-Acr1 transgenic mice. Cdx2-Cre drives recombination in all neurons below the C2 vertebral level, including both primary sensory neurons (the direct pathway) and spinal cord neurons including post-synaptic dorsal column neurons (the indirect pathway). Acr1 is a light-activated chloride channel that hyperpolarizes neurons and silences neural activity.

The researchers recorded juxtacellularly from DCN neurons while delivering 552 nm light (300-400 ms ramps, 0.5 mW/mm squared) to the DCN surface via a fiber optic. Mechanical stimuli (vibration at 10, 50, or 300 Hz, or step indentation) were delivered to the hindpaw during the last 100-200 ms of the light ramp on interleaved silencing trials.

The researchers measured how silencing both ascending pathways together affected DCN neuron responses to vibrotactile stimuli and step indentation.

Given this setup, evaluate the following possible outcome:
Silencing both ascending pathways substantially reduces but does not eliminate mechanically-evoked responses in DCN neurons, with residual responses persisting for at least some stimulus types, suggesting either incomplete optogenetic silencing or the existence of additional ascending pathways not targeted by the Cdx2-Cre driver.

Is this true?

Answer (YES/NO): NO